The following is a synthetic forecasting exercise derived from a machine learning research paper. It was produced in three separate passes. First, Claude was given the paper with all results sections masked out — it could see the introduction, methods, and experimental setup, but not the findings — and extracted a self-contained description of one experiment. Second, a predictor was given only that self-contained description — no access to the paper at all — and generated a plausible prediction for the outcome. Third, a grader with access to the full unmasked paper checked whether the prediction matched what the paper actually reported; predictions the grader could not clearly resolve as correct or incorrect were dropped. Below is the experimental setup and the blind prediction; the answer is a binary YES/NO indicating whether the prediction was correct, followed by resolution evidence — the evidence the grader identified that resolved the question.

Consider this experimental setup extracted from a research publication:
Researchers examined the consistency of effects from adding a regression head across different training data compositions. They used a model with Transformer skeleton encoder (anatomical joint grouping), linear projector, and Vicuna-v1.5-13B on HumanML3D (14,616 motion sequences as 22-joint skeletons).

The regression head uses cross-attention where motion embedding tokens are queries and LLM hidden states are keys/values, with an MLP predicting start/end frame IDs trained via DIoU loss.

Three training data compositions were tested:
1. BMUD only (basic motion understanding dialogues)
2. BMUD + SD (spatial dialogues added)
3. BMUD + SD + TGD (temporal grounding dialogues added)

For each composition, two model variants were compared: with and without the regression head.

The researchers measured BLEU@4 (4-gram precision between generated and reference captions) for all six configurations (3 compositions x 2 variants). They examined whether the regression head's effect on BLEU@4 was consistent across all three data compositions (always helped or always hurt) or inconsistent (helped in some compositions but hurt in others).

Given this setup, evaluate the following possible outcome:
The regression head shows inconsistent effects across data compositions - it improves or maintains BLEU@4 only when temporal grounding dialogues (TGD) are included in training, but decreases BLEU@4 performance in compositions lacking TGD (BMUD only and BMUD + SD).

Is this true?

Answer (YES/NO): NO